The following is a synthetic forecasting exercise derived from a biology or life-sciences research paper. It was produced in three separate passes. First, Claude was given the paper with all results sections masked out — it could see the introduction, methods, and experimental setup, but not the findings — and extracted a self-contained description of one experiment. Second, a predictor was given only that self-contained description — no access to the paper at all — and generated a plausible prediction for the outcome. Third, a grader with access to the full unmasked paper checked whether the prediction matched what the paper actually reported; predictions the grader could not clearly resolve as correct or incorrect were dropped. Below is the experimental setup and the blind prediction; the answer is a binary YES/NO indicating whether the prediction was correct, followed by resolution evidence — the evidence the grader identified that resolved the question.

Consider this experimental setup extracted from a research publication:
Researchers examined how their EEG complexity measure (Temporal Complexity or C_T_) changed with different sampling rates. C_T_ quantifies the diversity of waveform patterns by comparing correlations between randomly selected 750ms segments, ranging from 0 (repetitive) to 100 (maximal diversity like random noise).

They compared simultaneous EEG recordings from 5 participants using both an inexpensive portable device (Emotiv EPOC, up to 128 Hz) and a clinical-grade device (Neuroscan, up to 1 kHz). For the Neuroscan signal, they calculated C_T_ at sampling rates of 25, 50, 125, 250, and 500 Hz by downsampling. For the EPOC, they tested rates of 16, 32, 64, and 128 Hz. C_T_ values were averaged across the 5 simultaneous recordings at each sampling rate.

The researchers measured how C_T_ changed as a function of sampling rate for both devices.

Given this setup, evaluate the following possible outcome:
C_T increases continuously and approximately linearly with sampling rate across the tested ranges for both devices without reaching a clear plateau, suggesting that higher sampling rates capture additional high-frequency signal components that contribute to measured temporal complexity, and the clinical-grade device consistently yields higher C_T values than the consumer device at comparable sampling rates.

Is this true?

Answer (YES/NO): NO